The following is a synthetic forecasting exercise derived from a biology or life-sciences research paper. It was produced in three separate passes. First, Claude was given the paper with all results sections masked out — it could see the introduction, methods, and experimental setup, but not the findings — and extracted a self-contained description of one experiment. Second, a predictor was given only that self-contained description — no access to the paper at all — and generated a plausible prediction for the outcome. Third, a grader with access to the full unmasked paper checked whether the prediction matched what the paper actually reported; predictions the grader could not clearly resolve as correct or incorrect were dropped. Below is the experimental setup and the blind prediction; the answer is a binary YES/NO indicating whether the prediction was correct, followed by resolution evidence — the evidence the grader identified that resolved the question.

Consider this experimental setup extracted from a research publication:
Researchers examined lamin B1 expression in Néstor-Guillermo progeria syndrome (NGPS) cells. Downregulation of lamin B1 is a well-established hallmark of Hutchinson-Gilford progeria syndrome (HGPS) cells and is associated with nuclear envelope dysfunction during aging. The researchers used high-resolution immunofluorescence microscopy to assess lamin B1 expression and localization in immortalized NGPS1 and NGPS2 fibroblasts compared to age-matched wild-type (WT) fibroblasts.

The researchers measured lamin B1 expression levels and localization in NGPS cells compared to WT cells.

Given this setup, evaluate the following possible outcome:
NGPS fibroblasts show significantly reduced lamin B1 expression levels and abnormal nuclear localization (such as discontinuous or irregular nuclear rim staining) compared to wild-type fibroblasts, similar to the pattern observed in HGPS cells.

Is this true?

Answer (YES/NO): NO